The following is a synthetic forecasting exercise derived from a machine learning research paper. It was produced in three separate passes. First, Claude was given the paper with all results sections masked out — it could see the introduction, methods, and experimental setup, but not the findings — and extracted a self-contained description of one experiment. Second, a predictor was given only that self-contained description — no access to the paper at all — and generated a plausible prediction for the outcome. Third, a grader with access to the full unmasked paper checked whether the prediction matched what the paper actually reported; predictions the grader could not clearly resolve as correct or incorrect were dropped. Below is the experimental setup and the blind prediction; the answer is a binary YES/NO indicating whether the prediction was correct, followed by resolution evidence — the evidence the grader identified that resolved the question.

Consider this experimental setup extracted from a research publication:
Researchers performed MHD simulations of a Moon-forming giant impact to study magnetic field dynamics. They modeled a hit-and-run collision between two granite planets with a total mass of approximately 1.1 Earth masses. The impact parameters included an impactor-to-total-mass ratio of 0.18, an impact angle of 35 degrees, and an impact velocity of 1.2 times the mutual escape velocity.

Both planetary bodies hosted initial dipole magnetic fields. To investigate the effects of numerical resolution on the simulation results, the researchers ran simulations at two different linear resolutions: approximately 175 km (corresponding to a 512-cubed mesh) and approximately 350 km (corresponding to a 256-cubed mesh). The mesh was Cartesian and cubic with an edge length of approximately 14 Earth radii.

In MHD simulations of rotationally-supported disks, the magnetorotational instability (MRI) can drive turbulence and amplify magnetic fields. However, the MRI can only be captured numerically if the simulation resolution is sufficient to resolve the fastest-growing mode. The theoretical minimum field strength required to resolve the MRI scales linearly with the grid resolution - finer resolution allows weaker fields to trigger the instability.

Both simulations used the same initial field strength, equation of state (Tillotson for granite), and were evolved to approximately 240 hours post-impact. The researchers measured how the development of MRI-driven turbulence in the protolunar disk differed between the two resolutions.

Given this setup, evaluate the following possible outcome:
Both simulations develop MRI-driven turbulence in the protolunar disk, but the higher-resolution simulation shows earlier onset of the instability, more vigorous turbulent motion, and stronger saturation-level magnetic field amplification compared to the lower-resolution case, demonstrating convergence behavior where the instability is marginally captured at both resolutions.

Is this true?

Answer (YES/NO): NO